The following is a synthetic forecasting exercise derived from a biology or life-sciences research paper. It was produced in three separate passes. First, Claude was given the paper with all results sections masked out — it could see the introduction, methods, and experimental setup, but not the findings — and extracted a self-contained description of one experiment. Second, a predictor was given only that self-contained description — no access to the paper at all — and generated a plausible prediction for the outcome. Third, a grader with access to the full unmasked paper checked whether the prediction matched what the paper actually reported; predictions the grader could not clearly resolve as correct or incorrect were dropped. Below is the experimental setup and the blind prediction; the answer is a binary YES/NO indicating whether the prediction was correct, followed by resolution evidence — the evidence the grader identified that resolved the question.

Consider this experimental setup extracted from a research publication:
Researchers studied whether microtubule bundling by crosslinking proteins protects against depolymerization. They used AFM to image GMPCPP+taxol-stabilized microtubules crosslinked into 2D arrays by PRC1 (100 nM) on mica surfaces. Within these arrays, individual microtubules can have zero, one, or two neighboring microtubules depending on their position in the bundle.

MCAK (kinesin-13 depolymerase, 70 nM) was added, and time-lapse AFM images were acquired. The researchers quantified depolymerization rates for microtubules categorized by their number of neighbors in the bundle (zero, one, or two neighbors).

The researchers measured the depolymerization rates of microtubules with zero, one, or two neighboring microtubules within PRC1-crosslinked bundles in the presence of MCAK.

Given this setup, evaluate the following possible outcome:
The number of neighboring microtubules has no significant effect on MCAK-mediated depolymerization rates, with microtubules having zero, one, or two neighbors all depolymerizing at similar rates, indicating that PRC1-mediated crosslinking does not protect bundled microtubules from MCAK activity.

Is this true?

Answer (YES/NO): NO